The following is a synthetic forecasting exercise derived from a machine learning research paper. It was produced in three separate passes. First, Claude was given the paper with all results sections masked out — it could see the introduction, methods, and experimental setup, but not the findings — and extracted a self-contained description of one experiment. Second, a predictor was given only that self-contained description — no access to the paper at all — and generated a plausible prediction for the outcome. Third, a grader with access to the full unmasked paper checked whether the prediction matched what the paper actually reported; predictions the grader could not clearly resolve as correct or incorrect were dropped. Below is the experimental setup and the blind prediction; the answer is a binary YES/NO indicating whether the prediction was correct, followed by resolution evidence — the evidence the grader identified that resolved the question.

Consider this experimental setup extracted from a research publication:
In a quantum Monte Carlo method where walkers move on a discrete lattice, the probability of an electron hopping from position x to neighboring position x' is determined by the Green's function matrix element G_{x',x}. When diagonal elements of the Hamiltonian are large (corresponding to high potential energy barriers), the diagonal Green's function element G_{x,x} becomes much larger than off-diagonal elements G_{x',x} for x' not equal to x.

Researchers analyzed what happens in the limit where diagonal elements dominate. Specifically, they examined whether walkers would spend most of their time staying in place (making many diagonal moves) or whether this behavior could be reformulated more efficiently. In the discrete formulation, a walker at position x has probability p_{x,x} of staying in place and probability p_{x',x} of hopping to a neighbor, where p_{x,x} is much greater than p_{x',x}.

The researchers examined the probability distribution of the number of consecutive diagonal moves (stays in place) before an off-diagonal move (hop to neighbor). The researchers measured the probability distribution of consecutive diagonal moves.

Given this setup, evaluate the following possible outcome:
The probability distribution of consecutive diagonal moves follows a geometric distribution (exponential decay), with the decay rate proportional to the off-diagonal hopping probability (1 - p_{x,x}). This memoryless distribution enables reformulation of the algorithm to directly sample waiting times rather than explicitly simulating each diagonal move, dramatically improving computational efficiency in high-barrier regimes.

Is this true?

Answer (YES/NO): YES